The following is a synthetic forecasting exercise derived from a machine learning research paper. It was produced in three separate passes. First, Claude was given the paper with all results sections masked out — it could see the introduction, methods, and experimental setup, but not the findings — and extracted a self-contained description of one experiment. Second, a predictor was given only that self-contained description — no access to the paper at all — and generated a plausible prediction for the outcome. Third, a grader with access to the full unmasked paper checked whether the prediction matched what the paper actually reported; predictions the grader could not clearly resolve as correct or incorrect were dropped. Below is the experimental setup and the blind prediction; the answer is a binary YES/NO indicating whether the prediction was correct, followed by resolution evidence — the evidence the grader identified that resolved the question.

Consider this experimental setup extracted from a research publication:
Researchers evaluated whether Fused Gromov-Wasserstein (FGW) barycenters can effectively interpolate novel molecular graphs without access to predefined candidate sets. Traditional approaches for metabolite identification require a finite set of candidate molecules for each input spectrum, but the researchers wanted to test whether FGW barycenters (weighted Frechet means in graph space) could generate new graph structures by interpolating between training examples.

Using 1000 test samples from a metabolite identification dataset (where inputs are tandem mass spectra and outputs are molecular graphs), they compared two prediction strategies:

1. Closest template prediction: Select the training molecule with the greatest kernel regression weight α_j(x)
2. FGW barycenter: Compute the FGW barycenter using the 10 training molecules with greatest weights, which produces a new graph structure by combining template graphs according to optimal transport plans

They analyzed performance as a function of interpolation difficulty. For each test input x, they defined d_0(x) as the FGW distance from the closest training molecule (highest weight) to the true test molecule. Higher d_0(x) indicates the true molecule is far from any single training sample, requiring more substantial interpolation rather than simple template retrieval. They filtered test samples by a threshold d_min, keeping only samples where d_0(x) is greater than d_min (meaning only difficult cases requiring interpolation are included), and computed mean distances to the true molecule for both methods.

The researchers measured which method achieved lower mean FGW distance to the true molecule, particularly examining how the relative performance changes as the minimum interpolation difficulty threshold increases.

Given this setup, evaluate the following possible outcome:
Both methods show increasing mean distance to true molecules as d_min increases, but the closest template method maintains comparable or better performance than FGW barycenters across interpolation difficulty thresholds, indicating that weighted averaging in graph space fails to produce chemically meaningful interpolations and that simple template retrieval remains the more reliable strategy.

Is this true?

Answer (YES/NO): NO